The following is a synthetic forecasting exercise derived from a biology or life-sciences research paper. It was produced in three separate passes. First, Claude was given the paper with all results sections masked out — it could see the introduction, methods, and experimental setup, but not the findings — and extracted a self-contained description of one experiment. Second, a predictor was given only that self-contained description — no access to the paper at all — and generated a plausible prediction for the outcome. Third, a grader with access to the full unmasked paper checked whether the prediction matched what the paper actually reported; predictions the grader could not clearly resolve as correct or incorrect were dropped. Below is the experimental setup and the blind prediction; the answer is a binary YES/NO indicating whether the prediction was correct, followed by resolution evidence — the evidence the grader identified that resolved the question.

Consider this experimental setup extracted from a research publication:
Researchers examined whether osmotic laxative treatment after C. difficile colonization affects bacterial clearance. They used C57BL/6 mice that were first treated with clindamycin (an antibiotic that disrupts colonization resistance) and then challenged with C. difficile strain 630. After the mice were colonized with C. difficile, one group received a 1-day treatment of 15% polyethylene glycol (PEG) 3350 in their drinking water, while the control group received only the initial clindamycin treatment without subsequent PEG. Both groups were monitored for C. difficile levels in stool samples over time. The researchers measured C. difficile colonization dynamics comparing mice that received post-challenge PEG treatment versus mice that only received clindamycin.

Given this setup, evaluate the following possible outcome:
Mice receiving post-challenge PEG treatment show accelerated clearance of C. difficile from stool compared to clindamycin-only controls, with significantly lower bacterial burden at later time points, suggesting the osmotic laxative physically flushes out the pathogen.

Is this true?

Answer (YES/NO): NO